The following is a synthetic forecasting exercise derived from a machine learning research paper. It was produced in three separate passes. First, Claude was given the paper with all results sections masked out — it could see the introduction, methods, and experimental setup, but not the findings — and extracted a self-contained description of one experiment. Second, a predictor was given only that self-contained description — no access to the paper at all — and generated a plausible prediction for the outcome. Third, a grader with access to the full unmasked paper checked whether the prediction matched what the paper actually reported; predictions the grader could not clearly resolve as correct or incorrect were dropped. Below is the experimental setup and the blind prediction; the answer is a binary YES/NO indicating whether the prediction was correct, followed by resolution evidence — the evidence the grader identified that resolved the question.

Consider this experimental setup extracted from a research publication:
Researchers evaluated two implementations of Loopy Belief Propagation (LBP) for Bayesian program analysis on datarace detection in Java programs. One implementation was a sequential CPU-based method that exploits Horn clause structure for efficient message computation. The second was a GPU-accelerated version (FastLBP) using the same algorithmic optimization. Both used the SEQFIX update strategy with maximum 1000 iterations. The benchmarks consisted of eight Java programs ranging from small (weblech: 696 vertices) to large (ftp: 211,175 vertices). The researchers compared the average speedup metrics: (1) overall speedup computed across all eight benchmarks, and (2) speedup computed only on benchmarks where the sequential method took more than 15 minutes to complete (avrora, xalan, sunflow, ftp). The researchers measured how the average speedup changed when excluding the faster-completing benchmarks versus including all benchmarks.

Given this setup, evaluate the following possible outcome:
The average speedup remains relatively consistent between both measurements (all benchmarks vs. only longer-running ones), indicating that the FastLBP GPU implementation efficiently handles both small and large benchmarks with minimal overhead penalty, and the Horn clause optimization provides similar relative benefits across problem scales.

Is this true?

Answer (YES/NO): NO